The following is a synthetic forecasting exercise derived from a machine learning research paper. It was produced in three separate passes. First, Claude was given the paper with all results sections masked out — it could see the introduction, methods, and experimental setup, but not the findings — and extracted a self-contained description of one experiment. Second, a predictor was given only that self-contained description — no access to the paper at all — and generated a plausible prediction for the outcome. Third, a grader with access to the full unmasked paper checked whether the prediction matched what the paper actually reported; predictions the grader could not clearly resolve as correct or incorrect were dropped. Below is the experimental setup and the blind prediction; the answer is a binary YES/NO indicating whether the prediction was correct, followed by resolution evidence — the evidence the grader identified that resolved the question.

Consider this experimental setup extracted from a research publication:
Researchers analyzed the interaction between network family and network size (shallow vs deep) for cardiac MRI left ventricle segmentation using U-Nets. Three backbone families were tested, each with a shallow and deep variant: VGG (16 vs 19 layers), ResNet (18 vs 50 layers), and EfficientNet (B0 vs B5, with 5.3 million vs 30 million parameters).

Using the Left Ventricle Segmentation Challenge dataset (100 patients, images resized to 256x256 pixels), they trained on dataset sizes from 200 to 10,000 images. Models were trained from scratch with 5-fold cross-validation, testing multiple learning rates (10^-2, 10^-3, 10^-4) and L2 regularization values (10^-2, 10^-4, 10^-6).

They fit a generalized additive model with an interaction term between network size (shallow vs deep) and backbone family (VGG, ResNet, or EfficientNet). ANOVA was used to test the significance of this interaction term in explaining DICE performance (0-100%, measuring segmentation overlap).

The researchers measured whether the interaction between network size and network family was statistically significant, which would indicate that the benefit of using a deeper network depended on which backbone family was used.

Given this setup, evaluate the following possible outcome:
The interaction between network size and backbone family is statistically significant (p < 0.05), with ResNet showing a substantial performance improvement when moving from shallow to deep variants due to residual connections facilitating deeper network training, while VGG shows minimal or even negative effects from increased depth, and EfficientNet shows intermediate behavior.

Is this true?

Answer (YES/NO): NO